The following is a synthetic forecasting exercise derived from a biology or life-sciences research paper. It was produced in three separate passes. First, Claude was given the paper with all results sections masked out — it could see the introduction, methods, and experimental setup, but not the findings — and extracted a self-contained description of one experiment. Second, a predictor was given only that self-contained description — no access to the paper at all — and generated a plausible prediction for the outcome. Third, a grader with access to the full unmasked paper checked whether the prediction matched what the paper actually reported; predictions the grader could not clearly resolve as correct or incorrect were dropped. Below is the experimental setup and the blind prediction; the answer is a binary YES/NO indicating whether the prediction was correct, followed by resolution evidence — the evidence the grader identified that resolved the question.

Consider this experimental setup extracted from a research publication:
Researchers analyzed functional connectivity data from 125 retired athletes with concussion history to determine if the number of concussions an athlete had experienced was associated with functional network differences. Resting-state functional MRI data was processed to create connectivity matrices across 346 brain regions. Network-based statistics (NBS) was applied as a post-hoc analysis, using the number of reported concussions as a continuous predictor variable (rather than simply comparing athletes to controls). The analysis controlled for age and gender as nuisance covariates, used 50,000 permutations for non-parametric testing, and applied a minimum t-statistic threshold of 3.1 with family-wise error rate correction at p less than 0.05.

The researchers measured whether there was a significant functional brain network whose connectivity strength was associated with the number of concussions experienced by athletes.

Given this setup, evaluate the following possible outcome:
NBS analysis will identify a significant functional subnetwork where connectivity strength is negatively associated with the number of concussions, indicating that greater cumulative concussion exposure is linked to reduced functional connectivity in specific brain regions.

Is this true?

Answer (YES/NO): YES